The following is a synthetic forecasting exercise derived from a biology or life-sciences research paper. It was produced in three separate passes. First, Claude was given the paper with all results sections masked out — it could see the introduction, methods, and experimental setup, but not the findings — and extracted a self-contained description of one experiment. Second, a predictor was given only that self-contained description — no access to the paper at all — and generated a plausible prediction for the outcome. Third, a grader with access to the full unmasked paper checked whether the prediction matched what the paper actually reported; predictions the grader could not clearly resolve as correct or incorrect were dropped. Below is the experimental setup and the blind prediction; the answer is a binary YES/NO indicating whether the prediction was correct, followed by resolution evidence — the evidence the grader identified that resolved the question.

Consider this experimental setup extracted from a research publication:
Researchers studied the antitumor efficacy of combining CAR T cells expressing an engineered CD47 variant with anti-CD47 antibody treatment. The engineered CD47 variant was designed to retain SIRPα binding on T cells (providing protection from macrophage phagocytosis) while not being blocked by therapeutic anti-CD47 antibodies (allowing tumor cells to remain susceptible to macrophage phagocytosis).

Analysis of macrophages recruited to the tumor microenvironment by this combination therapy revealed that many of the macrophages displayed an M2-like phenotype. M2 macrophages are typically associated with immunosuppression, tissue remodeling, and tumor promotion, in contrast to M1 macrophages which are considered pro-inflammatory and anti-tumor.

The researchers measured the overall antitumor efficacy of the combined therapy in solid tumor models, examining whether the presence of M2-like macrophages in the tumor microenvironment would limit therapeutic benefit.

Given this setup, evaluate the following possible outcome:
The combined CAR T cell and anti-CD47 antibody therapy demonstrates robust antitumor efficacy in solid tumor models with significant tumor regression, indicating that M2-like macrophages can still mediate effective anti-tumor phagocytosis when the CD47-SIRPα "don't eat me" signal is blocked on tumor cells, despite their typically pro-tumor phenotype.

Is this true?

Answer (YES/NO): YES